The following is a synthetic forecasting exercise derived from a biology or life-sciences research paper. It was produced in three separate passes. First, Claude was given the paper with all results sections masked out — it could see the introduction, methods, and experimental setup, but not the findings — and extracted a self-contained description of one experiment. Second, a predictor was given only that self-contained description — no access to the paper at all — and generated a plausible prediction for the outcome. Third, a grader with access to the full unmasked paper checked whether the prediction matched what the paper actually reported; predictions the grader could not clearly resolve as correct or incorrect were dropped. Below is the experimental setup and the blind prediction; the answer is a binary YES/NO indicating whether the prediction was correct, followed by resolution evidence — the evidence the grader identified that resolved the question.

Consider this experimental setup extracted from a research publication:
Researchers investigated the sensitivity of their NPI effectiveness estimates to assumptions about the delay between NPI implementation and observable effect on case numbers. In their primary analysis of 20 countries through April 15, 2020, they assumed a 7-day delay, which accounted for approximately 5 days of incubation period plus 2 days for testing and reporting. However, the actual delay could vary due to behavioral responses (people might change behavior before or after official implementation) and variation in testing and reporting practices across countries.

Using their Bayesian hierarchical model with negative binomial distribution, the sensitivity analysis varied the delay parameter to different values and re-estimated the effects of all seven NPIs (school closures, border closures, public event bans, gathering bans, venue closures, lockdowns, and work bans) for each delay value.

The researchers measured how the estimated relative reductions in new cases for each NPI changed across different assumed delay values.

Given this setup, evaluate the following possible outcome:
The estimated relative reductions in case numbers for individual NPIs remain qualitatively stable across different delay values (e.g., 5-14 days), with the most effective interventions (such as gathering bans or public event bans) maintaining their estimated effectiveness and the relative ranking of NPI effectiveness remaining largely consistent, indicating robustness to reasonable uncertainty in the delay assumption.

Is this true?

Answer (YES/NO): YES